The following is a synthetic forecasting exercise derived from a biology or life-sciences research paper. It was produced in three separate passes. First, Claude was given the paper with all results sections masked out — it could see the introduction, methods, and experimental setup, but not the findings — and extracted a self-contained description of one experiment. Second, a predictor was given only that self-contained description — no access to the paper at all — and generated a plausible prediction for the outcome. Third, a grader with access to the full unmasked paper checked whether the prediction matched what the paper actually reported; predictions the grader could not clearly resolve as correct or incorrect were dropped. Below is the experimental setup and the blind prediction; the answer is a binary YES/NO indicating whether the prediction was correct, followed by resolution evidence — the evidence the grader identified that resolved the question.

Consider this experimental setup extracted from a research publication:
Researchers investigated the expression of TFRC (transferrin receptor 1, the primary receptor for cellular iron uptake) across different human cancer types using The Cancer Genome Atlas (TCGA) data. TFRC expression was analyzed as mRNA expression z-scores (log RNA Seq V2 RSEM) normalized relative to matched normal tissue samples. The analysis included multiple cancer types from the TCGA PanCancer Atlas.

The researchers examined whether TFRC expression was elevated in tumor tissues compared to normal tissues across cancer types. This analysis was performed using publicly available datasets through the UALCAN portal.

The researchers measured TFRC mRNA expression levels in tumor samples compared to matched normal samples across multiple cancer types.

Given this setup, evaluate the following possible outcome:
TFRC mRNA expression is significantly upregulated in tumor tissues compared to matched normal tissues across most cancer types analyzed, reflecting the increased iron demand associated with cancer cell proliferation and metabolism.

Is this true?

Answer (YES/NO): YES